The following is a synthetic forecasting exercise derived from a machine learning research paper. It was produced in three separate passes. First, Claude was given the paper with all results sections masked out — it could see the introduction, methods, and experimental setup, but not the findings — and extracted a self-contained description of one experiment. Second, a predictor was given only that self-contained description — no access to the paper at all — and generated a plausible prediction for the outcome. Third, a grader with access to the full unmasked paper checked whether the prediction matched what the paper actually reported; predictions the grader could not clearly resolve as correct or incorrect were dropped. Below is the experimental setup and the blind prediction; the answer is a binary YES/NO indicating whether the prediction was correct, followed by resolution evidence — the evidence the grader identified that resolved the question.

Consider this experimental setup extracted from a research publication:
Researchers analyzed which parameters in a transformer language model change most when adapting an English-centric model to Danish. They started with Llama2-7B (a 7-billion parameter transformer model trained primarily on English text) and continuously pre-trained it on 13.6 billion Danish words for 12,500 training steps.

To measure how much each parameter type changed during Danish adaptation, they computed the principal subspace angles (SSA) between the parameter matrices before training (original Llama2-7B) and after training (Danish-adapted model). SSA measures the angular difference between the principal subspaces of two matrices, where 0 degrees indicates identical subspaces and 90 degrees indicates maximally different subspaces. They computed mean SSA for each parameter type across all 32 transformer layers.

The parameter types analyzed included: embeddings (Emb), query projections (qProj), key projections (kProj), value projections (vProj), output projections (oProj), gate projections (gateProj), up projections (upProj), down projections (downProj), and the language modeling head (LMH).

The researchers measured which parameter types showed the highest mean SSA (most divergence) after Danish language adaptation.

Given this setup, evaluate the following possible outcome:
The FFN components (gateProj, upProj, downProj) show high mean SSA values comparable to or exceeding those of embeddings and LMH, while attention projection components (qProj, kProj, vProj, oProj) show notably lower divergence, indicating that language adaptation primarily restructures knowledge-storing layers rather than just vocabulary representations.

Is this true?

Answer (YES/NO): NO